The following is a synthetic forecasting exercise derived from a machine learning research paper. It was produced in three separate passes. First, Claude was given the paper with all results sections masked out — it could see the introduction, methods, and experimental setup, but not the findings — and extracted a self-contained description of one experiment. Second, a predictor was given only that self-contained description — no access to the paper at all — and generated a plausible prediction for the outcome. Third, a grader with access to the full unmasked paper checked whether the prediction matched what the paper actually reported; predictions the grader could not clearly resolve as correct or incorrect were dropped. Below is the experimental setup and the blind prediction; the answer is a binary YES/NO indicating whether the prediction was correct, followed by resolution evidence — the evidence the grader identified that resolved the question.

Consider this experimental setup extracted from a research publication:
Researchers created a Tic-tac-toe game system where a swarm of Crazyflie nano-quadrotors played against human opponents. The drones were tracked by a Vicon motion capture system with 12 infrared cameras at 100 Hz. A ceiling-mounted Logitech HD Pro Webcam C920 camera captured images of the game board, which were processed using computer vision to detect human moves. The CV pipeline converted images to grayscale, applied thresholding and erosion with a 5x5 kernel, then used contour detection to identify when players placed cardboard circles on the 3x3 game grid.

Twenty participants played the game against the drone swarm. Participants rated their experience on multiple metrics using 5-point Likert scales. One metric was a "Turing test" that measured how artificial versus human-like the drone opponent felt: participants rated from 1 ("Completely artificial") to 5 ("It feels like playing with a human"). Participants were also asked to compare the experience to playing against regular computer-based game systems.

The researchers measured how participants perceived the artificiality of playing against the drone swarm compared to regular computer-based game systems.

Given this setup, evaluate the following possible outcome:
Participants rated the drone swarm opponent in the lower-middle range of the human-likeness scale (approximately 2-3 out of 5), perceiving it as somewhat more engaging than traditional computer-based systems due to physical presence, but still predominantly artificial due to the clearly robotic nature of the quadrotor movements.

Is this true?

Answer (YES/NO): NO